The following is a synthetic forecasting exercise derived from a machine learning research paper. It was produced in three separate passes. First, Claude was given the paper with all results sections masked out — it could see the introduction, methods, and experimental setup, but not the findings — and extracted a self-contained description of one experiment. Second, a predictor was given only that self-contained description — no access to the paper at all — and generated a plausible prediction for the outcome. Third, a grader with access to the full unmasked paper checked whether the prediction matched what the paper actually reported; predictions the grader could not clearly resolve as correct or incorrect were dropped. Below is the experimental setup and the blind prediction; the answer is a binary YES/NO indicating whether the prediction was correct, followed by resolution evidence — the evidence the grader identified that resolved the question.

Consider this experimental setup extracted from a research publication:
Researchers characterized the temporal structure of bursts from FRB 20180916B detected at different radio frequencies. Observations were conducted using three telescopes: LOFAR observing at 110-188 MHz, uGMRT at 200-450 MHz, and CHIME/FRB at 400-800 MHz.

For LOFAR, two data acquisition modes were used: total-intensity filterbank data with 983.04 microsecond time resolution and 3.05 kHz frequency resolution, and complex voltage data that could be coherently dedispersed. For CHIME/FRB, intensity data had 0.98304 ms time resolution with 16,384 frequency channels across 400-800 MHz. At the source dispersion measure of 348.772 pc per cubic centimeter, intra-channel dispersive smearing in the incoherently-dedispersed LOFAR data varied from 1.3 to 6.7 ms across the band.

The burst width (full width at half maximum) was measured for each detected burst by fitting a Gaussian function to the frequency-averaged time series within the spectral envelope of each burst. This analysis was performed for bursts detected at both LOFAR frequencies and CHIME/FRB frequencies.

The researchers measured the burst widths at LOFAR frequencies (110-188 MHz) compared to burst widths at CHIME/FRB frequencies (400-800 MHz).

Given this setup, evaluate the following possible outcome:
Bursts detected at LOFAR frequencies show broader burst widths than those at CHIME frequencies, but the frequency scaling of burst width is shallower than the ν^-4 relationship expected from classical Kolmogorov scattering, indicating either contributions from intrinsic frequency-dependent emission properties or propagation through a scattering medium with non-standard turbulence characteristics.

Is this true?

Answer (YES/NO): NO